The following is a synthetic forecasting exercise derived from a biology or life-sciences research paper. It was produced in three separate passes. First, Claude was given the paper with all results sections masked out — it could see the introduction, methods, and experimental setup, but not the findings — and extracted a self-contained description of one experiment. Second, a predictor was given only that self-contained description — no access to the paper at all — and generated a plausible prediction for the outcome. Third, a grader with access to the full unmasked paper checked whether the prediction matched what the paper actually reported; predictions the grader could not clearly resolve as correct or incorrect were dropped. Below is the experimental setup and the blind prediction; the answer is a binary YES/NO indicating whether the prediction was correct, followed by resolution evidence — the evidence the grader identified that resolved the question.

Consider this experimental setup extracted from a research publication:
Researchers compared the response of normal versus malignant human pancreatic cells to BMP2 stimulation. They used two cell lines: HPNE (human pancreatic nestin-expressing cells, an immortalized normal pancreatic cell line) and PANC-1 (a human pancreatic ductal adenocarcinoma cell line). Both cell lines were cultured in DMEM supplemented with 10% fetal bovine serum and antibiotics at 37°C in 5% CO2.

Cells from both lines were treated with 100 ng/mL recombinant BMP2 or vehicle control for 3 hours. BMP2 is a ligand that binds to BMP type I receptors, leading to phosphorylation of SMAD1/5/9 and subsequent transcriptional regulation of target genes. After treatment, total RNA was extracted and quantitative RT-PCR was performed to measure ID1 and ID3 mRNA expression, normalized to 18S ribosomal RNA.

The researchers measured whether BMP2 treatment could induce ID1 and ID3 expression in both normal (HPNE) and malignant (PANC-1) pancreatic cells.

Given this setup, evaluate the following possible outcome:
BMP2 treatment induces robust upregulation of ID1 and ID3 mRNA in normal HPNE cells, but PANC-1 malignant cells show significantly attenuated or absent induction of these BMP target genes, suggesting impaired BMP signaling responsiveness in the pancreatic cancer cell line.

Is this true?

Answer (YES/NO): NO